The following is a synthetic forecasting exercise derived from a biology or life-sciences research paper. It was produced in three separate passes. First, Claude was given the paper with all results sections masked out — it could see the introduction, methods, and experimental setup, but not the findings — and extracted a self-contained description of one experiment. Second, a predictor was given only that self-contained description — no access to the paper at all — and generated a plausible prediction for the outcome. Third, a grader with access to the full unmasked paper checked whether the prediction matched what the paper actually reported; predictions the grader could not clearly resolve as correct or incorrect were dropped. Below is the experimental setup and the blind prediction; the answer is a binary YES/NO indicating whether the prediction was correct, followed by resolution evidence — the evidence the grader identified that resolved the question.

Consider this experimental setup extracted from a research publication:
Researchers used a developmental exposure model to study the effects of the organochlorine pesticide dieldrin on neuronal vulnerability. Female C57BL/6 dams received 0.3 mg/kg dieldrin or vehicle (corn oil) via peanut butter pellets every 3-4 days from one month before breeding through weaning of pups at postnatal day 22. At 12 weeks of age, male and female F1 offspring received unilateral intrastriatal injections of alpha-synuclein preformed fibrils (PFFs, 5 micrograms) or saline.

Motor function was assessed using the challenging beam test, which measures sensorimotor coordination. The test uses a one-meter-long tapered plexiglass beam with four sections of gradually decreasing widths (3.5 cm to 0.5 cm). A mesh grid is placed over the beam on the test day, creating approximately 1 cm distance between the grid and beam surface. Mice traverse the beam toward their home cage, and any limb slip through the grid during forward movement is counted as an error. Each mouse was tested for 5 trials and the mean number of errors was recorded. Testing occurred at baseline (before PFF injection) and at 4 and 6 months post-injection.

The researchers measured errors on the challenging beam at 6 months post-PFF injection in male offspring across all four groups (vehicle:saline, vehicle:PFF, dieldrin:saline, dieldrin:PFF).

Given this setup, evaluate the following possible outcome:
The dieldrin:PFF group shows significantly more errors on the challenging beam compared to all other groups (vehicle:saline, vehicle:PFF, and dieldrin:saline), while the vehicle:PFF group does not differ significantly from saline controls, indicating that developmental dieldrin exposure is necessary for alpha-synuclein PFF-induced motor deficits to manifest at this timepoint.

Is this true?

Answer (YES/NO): NO